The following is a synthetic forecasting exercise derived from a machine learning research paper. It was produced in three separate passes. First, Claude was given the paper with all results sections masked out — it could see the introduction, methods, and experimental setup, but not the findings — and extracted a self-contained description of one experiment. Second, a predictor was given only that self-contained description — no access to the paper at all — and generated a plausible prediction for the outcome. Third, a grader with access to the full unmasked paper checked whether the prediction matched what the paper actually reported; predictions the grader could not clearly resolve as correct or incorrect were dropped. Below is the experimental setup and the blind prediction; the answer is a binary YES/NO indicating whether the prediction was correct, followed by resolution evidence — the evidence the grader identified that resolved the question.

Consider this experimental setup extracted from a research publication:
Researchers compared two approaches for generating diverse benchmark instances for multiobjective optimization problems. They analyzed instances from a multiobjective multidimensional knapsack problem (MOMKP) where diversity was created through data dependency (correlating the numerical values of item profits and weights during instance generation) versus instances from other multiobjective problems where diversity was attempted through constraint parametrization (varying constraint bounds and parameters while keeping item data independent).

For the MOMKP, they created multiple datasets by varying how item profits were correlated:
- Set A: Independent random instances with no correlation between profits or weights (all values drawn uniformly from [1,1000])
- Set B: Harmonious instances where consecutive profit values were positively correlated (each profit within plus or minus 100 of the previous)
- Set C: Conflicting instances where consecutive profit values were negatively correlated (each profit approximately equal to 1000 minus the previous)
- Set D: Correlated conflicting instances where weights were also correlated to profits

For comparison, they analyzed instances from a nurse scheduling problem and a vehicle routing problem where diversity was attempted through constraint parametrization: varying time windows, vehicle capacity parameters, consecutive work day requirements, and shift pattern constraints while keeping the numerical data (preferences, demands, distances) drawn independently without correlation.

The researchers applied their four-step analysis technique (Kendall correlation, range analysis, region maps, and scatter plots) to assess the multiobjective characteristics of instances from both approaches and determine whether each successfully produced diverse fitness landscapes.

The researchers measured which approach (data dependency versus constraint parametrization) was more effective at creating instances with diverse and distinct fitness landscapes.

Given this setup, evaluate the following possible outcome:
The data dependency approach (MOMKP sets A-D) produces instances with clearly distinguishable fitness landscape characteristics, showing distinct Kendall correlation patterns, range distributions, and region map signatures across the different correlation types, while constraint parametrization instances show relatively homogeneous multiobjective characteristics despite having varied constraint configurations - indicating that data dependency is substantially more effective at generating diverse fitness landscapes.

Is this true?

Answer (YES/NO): YES